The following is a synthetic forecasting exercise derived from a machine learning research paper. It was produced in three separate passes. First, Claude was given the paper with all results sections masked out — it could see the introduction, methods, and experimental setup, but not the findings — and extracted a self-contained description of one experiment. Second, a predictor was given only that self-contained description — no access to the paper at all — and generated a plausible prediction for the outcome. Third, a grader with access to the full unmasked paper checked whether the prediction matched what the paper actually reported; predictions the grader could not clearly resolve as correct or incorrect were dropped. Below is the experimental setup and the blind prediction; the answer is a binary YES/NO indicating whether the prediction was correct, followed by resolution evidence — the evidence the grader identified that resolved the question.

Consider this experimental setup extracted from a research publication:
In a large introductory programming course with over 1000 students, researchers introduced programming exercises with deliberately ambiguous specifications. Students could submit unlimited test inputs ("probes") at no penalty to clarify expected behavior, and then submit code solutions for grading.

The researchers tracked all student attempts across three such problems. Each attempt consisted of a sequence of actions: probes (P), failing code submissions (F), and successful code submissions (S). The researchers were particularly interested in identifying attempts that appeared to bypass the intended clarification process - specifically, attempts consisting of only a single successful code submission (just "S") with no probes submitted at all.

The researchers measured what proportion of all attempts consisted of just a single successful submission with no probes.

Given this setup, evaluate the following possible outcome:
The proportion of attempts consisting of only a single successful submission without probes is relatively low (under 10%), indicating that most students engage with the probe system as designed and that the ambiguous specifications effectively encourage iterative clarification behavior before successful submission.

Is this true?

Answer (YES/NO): YES